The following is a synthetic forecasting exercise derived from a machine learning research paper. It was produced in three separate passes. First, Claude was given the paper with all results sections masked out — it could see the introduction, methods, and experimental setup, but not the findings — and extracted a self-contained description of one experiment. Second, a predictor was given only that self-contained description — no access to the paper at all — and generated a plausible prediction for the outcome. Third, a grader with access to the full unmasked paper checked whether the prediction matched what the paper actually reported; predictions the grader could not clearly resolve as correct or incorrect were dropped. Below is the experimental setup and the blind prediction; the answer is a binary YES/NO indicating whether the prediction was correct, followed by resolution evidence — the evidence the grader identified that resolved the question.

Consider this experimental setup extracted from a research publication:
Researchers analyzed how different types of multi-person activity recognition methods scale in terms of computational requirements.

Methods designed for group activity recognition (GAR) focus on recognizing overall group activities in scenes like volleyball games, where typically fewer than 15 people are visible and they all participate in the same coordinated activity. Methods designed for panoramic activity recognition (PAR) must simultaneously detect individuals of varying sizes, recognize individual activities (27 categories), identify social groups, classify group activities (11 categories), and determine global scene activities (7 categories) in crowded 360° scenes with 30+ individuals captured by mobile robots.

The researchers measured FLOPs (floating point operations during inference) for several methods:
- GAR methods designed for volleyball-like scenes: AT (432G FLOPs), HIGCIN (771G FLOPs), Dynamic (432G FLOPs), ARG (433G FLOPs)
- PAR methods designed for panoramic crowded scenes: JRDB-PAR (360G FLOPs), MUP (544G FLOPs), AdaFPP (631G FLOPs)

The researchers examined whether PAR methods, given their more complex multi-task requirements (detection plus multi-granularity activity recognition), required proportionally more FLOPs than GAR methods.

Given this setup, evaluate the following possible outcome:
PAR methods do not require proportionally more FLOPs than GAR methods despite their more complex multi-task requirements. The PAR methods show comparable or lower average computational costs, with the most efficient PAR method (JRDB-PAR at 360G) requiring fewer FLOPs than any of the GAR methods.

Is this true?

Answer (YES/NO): YES